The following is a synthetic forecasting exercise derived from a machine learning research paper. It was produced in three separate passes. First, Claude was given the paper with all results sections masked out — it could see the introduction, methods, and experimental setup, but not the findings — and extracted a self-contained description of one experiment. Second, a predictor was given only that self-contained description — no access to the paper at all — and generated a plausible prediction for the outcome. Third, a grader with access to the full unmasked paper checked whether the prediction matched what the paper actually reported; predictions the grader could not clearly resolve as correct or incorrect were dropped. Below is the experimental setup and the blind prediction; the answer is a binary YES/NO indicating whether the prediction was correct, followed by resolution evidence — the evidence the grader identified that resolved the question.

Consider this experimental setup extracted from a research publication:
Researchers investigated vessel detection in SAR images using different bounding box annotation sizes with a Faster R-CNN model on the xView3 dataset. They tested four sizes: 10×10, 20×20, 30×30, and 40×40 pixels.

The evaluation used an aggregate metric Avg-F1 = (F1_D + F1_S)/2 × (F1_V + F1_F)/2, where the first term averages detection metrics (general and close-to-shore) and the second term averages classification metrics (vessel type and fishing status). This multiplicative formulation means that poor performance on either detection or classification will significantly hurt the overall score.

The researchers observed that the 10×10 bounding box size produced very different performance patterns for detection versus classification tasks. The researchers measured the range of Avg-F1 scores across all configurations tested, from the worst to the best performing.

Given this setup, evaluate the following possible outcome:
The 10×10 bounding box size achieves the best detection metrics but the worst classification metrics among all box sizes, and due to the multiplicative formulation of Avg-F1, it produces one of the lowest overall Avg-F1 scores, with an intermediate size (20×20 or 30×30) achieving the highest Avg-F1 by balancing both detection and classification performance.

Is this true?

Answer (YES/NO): NO